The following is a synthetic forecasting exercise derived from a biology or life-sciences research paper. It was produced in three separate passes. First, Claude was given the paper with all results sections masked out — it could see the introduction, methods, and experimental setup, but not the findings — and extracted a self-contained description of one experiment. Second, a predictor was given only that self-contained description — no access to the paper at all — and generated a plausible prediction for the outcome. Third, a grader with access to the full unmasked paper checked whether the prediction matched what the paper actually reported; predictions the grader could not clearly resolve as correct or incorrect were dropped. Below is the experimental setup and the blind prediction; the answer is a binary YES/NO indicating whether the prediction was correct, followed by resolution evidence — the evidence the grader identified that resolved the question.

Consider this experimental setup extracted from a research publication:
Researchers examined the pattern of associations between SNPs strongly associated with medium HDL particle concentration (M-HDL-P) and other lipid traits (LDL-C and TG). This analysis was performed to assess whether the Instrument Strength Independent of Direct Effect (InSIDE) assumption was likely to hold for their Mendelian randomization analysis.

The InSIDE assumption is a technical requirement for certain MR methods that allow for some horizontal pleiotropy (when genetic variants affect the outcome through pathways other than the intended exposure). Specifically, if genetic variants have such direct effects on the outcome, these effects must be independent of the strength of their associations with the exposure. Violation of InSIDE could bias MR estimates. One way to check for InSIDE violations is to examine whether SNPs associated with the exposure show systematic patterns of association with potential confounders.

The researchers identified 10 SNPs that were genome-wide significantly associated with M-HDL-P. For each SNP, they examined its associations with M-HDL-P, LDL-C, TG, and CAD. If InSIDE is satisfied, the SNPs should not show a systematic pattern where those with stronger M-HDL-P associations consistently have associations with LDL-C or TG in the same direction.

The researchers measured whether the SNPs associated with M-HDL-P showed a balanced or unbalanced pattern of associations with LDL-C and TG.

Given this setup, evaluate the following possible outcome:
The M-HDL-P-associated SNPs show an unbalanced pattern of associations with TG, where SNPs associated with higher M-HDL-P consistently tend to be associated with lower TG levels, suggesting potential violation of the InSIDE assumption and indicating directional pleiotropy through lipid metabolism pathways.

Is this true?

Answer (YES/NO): NO